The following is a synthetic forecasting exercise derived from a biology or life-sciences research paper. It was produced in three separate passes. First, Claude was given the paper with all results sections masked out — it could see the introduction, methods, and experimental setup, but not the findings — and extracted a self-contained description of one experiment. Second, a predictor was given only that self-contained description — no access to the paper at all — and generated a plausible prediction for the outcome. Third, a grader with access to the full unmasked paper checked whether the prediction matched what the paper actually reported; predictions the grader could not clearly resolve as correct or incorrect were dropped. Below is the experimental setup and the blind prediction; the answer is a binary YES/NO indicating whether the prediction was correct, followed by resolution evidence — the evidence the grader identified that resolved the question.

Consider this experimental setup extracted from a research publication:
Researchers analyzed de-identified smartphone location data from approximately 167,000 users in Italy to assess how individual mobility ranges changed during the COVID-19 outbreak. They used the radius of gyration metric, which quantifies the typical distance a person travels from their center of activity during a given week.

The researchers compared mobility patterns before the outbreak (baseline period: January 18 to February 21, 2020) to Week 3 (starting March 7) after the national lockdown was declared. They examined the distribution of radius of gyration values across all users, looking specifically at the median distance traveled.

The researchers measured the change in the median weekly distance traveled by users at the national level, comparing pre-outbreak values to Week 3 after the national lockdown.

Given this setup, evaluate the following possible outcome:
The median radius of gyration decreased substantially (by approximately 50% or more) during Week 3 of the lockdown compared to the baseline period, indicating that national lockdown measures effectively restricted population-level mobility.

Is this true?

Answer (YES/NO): YES